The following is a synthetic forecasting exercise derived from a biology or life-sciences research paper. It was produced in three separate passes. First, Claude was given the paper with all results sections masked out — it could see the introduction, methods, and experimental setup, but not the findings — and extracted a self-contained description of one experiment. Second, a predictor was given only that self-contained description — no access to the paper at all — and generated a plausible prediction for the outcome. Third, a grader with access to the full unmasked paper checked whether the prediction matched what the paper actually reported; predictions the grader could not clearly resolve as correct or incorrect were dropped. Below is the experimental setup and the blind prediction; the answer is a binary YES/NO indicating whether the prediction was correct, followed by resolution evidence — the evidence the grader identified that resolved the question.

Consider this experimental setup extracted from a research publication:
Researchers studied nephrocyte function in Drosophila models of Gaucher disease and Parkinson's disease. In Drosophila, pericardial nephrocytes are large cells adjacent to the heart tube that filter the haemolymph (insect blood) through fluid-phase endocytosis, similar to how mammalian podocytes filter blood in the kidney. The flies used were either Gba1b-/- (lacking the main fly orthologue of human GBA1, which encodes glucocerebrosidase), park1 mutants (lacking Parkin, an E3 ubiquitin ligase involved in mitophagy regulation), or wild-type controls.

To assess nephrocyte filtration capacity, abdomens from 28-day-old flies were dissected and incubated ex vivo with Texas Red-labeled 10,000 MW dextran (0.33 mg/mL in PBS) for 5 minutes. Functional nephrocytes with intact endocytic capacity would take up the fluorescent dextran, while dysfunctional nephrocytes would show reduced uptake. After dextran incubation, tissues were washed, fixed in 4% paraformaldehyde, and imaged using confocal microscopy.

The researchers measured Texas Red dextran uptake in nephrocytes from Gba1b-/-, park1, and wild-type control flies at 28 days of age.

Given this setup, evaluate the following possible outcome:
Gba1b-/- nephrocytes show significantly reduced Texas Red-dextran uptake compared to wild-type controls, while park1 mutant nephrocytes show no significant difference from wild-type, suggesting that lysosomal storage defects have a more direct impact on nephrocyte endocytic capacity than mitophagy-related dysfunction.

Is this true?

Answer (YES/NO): NO